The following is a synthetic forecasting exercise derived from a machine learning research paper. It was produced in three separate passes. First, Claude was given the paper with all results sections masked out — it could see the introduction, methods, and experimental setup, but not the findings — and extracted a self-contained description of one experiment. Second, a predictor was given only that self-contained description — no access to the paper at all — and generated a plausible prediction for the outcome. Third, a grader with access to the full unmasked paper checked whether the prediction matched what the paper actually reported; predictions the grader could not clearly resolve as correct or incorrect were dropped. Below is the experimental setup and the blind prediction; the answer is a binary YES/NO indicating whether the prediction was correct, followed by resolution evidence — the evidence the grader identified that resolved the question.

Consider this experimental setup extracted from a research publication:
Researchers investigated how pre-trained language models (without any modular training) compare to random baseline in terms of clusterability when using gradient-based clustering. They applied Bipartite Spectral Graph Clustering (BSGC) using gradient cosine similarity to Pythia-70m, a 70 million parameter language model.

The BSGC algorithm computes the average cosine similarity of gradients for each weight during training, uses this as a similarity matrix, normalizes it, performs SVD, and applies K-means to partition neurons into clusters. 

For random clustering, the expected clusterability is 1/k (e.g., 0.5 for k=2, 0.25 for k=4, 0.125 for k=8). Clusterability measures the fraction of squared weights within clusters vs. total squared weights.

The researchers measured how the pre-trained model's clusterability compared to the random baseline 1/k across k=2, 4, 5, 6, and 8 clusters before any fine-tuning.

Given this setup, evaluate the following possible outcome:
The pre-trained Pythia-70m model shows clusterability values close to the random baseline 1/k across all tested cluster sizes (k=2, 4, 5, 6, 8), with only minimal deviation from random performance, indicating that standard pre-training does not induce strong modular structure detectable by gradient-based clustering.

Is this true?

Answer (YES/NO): YES